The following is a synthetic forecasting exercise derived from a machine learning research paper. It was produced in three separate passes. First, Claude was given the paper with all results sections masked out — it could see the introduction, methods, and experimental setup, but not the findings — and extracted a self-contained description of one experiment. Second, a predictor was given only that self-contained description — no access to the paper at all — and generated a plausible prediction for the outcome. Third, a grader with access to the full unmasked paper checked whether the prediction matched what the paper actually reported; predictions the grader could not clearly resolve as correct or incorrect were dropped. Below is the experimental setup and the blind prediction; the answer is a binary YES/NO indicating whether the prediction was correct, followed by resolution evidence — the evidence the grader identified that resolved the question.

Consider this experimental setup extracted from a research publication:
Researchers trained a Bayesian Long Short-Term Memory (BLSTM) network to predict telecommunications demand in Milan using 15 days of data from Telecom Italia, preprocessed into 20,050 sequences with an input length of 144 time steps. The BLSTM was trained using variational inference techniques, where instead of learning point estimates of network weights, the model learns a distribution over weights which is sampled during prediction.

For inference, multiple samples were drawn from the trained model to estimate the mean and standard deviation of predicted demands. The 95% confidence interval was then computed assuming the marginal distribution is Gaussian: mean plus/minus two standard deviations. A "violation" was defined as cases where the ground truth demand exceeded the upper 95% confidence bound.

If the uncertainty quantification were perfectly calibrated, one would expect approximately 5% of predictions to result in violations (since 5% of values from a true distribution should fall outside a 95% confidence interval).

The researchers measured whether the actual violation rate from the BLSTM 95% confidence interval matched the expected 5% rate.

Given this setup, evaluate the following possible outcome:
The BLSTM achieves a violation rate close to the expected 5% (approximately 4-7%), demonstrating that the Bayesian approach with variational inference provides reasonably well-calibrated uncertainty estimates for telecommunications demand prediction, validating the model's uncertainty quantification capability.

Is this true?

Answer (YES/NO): NO